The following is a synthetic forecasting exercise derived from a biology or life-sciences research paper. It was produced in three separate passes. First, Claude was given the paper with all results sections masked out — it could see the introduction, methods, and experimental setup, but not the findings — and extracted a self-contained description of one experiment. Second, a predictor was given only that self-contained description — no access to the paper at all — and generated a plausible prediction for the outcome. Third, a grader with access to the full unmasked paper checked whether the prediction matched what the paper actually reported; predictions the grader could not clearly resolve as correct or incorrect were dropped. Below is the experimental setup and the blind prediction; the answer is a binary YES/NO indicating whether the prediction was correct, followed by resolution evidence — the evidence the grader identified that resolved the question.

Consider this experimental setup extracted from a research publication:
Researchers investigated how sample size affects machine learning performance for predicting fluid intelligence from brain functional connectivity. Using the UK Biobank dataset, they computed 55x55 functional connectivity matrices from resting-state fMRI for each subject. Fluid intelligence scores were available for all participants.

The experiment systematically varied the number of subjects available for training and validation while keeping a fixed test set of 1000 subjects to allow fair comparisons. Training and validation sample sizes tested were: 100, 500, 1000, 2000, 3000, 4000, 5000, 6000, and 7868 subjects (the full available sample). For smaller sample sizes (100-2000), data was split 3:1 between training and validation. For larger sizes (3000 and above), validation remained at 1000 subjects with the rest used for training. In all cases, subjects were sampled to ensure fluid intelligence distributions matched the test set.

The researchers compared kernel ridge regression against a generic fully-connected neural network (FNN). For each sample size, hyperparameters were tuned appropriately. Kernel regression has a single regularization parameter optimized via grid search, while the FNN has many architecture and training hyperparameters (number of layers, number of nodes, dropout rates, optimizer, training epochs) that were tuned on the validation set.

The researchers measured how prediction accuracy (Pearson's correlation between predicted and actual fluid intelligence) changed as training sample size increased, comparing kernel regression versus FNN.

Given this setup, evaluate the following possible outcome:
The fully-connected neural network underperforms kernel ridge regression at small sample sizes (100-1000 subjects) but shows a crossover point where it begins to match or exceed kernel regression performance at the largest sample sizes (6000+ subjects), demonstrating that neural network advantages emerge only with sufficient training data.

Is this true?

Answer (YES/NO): NO